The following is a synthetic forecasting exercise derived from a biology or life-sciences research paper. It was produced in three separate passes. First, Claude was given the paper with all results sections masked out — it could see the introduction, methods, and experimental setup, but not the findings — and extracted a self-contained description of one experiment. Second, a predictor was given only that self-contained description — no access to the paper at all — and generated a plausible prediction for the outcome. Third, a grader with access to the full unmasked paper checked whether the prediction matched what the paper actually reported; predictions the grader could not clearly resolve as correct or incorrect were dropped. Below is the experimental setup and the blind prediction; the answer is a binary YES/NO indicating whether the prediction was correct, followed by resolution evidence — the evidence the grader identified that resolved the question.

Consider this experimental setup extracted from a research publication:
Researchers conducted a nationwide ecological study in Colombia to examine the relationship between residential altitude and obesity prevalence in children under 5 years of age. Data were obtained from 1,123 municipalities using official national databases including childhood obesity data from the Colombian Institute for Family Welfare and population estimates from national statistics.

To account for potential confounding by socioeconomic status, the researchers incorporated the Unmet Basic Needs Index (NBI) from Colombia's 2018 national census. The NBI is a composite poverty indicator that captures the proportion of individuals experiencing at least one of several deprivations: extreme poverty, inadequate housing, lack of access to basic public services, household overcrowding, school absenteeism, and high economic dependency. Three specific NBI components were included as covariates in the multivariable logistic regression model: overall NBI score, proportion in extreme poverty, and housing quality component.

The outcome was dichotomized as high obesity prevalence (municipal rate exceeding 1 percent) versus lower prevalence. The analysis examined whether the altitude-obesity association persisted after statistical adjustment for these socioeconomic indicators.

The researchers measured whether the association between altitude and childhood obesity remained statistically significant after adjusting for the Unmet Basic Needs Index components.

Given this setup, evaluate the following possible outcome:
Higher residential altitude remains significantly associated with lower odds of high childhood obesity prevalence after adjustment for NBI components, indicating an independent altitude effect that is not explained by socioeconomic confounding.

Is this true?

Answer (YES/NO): YES